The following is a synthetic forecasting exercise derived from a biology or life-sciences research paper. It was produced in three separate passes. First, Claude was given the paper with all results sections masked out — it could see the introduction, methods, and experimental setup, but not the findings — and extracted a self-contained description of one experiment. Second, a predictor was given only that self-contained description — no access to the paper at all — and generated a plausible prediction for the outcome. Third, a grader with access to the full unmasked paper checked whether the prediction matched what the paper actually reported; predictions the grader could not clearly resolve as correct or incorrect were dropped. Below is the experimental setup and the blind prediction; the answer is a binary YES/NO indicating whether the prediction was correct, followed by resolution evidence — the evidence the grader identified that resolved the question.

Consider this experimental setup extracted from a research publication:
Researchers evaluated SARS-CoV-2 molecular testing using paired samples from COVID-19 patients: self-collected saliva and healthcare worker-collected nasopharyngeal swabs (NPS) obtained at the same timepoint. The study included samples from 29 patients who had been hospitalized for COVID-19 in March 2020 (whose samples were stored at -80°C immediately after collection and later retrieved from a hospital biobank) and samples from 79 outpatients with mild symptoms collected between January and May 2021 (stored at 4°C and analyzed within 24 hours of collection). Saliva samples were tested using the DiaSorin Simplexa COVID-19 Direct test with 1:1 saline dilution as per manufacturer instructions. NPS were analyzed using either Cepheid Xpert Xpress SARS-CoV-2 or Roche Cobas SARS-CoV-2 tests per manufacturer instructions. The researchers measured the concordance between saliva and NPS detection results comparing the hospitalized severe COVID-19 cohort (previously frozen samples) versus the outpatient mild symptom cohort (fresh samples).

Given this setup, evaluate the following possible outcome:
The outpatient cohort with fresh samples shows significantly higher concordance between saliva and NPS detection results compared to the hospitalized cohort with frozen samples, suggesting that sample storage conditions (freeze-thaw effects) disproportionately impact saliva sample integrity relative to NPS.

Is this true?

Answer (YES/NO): NO